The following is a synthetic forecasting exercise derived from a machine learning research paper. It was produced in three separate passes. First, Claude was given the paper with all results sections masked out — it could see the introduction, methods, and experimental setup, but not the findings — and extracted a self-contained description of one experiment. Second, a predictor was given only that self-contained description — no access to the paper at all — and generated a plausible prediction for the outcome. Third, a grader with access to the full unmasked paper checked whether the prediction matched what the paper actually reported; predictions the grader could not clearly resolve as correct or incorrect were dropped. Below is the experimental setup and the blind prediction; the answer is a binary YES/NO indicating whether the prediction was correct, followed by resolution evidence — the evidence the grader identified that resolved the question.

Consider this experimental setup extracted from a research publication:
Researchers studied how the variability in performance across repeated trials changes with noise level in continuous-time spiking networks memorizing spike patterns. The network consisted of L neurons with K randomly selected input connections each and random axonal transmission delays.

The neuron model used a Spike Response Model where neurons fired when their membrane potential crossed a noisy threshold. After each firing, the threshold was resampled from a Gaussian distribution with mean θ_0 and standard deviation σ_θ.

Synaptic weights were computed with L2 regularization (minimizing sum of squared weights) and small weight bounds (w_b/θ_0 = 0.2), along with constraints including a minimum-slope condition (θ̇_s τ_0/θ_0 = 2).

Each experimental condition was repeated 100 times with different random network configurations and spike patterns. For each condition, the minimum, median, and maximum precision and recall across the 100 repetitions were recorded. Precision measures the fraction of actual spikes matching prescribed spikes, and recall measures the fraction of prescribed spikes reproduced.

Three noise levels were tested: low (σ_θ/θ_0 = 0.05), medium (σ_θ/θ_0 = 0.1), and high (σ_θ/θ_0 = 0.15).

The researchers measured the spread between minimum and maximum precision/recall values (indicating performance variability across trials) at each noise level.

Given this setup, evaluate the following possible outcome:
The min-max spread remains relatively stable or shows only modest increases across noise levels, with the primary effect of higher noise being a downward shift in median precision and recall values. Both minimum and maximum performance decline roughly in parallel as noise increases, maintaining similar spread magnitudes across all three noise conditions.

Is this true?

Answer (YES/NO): NO